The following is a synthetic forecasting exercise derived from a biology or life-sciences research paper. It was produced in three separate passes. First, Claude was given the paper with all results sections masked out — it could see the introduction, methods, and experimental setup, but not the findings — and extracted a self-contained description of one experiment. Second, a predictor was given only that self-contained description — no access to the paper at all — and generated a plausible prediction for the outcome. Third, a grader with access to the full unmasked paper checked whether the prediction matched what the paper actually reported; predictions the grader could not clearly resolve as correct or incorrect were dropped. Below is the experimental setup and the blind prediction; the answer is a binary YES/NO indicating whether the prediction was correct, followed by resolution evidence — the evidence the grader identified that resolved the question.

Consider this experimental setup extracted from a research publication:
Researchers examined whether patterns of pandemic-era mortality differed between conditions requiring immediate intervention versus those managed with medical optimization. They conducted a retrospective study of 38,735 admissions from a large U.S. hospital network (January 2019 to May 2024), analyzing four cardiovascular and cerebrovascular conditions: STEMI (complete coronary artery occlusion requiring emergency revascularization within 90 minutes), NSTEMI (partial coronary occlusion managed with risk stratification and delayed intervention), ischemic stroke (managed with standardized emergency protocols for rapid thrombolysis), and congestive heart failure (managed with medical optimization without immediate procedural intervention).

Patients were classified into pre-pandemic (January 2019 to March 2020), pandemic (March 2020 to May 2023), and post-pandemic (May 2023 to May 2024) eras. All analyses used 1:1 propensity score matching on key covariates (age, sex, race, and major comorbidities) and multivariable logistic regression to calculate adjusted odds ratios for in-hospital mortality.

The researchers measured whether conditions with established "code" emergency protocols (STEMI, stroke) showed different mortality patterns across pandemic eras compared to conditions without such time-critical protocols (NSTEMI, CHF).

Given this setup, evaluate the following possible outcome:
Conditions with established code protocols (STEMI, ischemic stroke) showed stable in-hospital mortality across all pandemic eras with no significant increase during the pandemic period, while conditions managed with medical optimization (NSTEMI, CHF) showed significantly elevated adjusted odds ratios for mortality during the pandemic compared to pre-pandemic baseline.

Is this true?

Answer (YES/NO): NO